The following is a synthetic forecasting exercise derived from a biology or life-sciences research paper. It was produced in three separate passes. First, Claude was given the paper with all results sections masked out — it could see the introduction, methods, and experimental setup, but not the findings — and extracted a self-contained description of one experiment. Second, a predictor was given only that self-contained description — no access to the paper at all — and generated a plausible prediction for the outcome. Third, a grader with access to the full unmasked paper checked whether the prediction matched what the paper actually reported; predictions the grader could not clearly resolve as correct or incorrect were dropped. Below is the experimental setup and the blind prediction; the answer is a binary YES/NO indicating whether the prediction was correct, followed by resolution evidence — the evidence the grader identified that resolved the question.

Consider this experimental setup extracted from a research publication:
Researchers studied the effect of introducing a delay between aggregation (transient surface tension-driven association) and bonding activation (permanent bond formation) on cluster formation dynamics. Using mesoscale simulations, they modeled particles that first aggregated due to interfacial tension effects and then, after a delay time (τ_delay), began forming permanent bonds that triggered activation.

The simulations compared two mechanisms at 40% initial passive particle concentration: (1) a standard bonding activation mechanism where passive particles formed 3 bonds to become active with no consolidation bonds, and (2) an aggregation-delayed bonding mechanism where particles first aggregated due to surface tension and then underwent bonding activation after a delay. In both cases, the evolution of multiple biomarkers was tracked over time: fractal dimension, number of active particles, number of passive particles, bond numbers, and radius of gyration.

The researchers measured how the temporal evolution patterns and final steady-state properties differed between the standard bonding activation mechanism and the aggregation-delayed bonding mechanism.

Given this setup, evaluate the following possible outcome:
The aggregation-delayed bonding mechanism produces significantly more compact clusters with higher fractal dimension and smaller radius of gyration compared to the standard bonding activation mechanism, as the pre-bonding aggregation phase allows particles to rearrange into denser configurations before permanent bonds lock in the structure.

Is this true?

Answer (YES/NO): NO